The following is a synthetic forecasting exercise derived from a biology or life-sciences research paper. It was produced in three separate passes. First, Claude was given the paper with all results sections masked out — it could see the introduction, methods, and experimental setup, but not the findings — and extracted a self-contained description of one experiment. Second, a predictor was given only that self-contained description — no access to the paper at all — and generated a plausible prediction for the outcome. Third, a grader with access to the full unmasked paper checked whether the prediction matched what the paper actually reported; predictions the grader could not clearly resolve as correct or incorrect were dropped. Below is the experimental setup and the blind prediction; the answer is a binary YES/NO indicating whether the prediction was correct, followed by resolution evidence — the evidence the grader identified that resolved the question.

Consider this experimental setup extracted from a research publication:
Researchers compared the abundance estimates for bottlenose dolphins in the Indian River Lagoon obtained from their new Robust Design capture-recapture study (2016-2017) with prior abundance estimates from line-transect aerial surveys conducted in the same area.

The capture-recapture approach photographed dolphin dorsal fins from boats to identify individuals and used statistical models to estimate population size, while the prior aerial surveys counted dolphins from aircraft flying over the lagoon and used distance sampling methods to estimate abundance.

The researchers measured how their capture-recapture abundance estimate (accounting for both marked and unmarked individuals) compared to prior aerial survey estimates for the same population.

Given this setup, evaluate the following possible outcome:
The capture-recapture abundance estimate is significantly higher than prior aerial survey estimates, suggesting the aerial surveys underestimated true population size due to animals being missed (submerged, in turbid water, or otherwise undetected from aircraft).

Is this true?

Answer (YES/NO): NO